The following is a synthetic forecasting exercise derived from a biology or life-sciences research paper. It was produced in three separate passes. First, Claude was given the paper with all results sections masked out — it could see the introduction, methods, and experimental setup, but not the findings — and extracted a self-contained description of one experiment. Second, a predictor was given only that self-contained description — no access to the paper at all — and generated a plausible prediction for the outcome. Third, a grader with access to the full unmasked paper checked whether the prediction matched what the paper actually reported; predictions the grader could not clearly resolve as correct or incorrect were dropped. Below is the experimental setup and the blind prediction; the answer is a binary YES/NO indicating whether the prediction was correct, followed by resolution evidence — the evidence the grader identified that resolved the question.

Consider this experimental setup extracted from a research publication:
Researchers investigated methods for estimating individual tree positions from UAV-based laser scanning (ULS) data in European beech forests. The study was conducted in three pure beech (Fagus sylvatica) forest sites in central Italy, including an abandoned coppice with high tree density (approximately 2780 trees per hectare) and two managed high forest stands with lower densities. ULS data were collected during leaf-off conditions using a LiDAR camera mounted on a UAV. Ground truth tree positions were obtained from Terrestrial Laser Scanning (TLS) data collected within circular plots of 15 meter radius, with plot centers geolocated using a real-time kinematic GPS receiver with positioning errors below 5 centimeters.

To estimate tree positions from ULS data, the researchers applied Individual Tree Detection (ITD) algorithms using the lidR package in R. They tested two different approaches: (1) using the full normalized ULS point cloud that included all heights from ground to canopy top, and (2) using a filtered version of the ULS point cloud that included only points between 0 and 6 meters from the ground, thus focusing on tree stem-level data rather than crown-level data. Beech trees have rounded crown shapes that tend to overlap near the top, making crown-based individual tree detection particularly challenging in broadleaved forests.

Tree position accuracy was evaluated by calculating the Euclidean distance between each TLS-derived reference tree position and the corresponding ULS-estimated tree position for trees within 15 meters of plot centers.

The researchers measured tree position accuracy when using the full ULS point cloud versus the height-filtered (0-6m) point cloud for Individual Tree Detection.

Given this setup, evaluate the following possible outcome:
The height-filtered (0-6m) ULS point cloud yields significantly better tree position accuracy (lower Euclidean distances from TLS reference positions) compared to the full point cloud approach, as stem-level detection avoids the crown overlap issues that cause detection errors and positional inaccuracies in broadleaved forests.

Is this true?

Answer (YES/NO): YES